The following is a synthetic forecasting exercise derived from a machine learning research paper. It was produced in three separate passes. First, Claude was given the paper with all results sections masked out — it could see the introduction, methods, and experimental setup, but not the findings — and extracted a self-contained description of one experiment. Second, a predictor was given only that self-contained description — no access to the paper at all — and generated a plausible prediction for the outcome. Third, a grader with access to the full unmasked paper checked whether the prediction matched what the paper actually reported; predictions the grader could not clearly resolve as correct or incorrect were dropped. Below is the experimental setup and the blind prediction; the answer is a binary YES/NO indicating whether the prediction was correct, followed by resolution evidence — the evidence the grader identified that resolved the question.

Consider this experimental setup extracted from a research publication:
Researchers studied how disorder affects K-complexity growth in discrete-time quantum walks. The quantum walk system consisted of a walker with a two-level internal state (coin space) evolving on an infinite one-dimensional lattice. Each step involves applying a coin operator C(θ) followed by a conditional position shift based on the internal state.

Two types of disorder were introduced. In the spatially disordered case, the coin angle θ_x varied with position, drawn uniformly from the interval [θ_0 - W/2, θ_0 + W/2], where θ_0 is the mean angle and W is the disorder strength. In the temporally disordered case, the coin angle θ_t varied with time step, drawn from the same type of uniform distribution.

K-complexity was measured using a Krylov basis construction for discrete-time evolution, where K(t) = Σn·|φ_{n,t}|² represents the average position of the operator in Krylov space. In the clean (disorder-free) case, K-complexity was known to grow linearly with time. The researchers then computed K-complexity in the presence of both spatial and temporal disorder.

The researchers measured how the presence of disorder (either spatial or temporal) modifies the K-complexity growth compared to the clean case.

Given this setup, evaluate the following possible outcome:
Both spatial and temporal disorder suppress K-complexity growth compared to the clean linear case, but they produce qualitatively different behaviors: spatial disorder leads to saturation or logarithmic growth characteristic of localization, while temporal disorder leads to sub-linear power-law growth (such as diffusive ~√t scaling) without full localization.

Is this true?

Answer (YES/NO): NO